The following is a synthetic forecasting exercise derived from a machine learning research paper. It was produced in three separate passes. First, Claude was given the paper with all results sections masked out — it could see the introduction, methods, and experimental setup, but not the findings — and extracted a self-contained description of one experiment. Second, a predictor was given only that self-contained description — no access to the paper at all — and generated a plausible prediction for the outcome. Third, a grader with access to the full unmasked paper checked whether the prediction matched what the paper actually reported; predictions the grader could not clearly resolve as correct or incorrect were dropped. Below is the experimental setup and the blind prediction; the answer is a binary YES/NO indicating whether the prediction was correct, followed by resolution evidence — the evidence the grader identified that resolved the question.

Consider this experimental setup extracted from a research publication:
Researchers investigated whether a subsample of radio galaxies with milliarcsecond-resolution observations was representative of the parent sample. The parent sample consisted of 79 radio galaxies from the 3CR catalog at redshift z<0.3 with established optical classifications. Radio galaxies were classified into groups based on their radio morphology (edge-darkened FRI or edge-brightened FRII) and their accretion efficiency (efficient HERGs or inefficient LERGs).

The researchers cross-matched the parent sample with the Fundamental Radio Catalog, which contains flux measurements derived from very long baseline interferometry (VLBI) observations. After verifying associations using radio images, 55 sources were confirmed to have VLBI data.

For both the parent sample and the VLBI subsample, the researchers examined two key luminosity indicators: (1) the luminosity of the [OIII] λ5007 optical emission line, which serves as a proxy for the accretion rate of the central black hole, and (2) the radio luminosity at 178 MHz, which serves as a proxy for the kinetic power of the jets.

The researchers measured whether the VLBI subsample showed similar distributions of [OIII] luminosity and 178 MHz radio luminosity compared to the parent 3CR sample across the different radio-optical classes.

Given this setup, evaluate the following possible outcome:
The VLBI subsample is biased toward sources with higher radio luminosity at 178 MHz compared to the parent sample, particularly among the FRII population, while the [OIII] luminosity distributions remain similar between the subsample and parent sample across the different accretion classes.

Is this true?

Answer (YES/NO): NO